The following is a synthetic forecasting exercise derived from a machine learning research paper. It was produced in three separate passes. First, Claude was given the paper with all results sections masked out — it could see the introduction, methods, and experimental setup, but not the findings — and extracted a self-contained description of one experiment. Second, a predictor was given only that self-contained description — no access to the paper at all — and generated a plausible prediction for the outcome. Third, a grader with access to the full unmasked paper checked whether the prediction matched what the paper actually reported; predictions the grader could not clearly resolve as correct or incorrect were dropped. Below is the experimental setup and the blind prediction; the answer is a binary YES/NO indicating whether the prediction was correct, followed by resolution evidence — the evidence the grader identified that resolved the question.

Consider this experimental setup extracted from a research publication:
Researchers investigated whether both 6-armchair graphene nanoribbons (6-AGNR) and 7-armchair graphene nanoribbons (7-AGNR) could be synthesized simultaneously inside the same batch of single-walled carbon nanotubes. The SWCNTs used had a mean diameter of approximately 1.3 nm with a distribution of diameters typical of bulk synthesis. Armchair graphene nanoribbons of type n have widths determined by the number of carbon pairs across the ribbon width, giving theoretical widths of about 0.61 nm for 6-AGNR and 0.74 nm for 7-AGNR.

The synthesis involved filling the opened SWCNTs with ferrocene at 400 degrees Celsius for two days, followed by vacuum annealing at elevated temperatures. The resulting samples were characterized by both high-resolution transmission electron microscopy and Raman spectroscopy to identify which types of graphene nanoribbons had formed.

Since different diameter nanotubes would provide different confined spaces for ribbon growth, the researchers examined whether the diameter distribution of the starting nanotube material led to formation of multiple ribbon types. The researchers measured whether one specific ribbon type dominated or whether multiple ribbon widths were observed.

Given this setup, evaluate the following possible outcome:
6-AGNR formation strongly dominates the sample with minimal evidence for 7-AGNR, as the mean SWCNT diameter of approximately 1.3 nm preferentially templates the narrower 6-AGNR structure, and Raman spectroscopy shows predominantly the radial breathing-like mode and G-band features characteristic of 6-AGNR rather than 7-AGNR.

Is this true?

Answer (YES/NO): NO